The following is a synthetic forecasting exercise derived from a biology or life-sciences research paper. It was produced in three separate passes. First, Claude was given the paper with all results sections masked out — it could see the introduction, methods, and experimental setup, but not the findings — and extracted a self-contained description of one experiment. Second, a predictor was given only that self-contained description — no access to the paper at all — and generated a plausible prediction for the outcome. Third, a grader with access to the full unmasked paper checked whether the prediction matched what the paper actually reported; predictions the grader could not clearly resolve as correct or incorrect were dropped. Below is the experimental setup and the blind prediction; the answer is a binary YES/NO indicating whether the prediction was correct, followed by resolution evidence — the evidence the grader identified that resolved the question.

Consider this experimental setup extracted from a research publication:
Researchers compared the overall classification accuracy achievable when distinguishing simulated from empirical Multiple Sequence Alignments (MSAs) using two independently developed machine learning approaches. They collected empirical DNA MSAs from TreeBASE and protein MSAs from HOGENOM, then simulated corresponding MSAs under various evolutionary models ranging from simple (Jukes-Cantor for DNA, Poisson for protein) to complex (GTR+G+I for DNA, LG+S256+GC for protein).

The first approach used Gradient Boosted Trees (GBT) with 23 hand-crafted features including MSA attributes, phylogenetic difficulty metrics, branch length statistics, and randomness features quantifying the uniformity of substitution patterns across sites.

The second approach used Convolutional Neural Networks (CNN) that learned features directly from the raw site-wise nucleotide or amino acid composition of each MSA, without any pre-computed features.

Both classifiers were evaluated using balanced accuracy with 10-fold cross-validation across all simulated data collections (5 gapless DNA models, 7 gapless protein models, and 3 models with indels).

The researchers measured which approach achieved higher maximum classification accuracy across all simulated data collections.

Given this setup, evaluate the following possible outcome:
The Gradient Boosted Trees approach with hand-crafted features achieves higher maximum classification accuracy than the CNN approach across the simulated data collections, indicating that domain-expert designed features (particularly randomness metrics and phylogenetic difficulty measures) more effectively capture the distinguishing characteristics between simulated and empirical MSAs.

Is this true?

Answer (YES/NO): NO